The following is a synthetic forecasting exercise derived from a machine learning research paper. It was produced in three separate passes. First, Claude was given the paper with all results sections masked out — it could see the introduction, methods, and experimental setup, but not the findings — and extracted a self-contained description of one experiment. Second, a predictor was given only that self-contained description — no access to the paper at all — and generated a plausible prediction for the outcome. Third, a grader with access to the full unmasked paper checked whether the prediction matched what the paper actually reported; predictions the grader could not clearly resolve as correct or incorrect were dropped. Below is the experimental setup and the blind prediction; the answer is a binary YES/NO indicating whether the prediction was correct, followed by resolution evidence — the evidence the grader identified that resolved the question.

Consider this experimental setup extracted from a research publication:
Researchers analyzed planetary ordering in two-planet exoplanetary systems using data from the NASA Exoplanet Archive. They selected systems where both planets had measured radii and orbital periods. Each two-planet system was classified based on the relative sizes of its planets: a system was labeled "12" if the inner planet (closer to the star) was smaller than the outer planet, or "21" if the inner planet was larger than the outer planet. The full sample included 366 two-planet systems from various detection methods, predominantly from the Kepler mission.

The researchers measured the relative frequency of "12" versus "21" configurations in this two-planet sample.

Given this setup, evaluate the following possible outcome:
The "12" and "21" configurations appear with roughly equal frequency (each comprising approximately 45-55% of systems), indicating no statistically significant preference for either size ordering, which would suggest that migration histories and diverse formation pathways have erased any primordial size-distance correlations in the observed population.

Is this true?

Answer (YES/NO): NO